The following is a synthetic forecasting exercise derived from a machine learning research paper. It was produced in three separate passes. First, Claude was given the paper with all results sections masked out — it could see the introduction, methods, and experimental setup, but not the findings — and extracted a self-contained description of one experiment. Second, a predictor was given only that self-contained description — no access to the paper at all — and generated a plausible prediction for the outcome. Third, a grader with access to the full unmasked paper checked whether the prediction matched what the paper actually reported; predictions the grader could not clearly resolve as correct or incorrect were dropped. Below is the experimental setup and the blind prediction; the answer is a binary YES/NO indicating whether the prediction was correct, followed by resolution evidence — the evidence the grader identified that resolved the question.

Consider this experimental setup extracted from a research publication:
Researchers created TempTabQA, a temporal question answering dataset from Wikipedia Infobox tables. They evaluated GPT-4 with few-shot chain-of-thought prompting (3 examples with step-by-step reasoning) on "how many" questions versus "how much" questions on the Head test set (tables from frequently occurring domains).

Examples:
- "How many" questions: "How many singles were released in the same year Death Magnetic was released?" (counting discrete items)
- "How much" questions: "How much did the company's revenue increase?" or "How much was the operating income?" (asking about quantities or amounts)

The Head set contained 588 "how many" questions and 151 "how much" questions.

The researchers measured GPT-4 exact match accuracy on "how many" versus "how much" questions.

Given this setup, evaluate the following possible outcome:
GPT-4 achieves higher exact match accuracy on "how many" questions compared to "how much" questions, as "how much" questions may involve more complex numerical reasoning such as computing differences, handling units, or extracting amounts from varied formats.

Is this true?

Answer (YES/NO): YES